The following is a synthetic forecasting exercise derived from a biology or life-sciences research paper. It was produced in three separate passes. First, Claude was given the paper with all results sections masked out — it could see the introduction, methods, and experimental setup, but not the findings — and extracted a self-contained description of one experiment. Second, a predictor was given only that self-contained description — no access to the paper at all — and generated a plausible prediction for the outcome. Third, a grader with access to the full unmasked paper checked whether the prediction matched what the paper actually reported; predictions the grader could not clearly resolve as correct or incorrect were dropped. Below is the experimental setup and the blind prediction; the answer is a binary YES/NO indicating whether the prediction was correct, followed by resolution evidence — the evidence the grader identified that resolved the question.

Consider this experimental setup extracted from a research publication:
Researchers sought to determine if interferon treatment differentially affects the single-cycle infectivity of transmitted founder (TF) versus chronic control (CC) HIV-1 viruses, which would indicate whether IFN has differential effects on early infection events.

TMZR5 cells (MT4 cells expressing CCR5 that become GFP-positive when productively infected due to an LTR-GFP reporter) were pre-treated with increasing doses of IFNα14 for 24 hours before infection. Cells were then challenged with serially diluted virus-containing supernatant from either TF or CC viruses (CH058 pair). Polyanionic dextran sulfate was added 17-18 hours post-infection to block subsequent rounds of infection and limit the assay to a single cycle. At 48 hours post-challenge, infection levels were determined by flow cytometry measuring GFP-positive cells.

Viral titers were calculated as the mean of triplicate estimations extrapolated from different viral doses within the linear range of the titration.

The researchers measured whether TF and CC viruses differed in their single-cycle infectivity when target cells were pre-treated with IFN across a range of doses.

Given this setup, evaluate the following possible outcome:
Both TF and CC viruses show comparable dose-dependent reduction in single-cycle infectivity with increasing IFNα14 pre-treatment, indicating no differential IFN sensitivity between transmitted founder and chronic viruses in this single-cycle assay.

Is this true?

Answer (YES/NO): YES